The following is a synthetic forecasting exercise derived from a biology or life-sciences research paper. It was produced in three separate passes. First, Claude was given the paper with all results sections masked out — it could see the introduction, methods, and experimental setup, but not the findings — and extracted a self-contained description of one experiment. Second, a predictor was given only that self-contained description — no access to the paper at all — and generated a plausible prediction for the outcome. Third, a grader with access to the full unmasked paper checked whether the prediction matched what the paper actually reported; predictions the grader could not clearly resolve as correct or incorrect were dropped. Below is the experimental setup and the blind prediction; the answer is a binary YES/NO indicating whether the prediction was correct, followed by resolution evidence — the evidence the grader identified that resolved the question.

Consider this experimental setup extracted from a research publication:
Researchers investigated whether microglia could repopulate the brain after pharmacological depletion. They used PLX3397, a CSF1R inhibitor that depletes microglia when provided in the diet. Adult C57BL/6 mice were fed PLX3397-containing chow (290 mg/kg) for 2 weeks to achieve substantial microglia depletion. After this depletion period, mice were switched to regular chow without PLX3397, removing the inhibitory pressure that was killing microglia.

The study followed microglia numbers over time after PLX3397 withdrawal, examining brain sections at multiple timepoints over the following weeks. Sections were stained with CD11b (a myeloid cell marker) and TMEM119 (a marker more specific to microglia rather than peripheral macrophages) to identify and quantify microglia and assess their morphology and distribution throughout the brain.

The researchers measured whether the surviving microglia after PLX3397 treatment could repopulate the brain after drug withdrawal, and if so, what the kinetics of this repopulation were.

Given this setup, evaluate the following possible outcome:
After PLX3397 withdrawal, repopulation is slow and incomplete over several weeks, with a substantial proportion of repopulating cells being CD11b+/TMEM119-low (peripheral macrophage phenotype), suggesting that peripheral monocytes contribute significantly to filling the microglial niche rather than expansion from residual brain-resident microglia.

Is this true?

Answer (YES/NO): NO